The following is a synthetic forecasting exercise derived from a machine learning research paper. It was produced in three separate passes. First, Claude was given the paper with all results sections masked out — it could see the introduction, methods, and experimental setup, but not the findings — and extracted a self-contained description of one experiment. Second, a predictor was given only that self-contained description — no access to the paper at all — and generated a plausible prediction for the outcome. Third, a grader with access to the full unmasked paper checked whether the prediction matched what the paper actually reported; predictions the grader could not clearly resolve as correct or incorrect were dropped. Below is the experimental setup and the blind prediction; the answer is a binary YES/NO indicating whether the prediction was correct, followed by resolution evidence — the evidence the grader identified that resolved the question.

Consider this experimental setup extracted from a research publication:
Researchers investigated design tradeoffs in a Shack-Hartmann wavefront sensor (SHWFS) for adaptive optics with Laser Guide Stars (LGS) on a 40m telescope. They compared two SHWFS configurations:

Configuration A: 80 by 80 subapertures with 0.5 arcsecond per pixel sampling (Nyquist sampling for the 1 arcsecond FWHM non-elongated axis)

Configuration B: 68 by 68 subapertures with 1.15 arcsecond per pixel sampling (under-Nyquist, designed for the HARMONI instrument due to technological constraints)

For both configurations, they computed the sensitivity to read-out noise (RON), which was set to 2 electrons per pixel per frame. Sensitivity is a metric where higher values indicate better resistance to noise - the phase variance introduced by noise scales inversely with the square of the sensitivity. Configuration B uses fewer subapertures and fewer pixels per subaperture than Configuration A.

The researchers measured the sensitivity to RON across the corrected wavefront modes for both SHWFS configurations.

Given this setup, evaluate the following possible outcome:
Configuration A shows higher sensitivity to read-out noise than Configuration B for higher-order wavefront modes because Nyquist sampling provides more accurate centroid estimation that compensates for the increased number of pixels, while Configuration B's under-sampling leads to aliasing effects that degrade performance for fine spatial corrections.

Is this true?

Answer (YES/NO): NO